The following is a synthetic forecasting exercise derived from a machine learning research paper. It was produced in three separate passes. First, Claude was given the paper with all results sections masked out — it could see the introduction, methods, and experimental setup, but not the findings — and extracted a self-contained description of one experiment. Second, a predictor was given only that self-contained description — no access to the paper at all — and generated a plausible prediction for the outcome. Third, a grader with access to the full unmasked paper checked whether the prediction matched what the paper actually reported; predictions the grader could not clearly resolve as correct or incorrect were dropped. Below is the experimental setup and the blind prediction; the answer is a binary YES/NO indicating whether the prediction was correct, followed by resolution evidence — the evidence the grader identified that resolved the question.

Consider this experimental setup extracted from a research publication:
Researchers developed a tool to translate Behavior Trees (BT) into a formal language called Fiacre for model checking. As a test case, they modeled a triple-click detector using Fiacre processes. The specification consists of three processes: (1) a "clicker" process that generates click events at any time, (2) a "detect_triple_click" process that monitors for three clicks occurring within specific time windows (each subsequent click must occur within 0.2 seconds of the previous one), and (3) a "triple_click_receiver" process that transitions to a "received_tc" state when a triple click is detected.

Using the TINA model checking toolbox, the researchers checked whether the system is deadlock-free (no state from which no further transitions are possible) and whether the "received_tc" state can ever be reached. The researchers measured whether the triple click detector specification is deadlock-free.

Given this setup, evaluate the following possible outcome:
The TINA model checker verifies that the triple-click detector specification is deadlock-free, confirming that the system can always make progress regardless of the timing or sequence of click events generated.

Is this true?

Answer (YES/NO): YES